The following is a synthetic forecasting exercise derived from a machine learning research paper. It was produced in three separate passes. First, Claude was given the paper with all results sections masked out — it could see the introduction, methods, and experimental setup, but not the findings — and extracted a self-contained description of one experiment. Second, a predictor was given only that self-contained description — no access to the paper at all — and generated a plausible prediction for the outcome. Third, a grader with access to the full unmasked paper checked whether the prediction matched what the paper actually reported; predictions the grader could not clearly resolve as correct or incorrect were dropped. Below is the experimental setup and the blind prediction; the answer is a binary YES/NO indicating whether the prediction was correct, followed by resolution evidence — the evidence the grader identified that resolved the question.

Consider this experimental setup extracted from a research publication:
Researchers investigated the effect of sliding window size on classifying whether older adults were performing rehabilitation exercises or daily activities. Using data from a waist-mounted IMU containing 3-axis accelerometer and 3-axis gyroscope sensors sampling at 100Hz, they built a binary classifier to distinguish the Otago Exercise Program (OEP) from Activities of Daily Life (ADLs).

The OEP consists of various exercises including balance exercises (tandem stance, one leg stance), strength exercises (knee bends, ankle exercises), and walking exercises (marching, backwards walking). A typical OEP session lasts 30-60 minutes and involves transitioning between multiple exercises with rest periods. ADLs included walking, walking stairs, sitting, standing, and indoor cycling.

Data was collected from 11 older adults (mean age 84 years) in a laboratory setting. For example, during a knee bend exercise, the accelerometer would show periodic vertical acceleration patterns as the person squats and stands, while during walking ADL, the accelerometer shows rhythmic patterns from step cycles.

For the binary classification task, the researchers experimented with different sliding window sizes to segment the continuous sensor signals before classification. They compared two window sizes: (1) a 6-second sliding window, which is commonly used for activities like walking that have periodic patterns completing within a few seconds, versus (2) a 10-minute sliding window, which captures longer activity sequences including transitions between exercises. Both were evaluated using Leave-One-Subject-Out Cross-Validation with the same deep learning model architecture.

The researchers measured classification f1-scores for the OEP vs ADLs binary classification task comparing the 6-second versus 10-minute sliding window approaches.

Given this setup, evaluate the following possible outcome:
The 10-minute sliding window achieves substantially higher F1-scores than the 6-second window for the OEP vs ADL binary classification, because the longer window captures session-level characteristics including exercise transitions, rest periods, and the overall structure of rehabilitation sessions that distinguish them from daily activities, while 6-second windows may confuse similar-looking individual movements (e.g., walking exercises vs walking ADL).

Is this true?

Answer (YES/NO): NO